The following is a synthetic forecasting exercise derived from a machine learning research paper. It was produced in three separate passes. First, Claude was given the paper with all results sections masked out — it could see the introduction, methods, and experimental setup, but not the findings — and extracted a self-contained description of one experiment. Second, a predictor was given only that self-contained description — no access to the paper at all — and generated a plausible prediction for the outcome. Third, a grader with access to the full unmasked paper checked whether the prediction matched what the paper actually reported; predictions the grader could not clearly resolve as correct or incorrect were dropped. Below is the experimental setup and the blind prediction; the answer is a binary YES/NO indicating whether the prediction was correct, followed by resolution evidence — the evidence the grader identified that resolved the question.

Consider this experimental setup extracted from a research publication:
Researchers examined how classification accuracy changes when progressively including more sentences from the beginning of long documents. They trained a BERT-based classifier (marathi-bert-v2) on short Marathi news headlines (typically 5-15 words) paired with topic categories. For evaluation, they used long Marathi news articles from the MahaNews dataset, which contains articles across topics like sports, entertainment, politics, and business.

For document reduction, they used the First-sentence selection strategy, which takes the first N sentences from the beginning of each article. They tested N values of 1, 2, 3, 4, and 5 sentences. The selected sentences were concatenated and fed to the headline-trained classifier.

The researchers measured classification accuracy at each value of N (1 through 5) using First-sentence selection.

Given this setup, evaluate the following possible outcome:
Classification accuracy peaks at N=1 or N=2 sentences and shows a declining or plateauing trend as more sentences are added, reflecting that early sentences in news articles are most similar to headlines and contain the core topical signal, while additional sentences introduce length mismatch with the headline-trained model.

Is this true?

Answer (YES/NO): NO